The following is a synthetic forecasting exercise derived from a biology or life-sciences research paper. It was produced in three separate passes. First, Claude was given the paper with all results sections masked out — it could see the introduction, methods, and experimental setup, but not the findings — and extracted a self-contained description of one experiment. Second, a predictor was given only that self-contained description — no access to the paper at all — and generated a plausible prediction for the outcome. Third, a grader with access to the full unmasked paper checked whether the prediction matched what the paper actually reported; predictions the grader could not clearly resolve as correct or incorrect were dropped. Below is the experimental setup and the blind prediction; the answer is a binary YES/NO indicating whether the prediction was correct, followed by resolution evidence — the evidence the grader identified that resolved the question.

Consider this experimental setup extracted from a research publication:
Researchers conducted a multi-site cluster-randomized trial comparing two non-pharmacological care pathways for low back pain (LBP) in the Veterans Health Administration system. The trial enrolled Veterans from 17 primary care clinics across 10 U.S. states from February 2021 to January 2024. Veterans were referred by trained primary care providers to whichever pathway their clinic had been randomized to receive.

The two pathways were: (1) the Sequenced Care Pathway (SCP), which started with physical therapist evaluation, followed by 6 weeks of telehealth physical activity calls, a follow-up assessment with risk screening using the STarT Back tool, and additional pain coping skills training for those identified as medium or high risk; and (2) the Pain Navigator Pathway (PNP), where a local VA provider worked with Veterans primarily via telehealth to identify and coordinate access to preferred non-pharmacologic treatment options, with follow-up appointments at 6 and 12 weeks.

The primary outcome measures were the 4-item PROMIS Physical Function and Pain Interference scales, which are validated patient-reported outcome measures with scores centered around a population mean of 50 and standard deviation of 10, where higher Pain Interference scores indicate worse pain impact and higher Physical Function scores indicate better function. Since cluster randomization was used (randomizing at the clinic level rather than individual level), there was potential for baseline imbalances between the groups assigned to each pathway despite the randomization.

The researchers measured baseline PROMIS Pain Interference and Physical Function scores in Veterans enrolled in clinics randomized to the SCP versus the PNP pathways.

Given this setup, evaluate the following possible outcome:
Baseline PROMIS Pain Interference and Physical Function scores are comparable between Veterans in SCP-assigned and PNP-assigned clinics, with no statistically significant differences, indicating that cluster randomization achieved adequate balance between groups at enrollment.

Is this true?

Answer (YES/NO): YES